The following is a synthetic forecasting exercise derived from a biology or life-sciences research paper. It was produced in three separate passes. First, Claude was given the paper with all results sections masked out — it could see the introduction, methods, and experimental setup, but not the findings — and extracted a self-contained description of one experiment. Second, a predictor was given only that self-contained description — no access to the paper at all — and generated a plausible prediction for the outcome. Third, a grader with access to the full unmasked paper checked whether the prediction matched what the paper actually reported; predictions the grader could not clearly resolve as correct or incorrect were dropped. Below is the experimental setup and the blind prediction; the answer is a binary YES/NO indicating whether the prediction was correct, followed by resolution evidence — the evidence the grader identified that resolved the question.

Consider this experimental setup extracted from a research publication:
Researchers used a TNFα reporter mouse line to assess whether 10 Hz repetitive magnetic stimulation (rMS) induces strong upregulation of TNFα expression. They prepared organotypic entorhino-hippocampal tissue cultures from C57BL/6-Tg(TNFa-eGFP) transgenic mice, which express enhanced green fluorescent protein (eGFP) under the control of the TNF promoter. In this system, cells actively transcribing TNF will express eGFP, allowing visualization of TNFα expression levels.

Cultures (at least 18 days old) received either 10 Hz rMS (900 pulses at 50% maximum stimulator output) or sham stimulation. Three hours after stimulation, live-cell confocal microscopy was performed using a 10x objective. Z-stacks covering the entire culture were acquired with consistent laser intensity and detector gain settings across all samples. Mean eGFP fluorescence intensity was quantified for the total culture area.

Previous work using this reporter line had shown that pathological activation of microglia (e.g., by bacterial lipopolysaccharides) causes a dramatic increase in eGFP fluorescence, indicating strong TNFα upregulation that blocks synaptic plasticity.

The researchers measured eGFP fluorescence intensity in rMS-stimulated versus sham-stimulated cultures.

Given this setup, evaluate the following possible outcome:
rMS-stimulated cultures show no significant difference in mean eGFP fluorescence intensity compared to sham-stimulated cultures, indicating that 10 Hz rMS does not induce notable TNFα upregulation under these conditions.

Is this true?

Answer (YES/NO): NO